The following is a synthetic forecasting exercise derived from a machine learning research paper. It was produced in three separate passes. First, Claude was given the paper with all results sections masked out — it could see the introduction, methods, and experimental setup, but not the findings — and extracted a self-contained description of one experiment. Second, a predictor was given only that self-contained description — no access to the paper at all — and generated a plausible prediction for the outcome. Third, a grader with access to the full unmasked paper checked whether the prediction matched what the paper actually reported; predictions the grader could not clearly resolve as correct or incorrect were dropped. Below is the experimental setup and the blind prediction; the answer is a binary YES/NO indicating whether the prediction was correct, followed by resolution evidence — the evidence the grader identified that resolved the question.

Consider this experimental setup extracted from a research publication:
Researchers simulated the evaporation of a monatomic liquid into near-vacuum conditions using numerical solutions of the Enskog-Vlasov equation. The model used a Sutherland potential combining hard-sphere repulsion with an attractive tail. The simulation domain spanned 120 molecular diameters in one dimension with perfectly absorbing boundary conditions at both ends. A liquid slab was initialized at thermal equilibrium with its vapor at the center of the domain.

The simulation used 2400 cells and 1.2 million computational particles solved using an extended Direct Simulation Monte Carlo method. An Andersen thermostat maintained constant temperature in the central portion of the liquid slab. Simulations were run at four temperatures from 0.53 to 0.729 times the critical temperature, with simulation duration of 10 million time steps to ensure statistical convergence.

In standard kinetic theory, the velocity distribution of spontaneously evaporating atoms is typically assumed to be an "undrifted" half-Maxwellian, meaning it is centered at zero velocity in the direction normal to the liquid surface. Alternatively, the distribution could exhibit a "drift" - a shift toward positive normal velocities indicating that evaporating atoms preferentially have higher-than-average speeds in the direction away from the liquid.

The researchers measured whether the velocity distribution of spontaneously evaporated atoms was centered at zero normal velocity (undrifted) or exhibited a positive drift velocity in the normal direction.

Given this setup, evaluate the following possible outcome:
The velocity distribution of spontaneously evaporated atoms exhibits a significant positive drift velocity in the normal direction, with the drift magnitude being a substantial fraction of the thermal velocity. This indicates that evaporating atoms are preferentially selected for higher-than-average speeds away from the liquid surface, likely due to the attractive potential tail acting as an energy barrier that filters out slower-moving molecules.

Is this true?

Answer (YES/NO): NO